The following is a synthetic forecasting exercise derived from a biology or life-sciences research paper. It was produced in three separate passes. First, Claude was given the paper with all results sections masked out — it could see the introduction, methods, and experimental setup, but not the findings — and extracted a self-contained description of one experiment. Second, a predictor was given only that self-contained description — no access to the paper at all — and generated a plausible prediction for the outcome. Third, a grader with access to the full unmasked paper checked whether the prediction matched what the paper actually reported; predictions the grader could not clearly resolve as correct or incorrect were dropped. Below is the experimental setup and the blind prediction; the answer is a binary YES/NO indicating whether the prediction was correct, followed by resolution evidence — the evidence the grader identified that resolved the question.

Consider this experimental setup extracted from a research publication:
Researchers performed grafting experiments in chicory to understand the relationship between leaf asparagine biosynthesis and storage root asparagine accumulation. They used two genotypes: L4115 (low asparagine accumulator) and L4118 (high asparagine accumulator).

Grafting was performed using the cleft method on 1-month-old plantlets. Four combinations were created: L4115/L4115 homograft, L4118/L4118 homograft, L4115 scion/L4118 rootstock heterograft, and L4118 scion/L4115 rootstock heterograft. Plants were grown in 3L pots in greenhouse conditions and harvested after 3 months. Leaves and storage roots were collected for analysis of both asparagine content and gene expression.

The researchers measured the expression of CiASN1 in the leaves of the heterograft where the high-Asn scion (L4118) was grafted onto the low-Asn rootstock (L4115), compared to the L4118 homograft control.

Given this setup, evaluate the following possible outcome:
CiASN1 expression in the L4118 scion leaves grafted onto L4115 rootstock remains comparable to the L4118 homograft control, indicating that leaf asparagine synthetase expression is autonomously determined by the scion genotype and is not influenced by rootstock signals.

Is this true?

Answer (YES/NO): NO